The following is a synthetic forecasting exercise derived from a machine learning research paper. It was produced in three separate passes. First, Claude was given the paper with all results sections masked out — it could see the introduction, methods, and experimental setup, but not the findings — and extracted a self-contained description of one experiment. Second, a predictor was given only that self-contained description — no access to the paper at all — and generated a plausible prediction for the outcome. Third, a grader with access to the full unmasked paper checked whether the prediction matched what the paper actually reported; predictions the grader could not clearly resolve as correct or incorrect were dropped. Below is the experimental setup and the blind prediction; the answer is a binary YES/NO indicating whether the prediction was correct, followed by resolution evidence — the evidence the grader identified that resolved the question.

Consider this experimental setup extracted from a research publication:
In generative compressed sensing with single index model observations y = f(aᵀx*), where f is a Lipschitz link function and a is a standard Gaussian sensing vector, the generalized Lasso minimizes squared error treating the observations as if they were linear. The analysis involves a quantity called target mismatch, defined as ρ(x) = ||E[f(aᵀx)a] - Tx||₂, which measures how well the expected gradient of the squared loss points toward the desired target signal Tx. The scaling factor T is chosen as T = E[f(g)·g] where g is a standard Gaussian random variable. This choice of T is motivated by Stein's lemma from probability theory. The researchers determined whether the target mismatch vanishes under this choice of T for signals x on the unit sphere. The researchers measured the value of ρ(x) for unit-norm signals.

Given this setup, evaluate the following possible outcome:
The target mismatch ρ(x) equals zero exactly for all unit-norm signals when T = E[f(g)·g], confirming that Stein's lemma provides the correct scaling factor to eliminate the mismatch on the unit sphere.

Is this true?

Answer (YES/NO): YES